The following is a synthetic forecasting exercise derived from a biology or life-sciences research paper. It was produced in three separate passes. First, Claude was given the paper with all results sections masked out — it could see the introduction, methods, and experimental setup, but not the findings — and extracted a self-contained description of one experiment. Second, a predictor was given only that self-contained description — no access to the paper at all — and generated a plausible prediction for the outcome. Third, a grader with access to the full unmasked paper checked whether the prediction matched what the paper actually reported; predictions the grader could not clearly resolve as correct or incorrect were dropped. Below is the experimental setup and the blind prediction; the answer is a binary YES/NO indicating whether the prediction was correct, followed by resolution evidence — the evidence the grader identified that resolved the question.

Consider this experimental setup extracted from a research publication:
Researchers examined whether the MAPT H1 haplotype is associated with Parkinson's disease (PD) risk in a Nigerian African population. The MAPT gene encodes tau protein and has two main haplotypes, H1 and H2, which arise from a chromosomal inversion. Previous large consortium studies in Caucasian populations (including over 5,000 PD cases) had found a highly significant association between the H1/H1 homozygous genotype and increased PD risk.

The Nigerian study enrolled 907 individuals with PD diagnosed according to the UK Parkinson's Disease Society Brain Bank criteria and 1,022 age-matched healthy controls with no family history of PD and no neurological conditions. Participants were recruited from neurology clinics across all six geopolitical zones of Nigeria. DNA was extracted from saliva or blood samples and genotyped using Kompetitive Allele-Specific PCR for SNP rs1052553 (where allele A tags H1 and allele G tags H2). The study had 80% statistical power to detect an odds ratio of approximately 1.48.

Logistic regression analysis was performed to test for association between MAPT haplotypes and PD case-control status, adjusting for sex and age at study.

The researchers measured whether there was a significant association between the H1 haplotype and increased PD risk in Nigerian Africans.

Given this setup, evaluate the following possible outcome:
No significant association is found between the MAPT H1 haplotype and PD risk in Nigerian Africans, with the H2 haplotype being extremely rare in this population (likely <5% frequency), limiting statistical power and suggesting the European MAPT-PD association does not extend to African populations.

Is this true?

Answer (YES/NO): YES